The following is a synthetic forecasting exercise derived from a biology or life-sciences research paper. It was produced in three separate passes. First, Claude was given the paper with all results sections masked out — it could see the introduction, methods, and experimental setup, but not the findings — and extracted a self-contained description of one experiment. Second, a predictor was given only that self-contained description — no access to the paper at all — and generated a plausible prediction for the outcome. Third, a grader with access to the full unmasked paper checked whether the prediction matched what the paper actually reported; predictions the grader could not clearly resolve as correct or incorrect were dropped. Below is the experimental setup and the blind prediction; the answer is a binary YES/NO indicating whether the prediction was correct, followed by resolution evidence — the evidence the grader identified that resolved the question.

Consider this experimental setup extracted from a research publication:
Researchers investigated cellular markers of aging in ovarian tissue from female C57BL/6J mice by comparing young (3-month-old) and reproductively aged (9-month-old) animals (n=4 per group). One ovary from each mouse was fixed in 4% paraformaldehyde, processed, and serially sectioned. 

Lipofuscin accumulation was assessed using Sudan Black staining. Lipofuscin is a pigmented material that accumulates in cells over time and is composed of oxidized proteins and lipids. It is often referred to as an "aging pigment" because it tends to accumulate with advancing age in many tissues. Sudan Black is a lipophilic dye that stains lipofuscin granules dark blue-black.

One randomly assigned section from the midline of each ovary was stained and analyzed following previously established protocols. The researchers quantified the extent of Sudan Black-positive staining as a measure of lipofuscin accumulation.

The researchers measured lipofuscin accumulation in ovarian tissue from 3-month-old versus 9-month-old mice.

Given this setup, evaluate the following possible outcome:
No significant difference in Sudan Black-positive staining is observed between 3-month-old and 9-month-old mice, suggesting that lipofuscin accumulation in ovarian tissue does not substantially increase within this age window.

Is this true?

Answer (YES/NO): NO